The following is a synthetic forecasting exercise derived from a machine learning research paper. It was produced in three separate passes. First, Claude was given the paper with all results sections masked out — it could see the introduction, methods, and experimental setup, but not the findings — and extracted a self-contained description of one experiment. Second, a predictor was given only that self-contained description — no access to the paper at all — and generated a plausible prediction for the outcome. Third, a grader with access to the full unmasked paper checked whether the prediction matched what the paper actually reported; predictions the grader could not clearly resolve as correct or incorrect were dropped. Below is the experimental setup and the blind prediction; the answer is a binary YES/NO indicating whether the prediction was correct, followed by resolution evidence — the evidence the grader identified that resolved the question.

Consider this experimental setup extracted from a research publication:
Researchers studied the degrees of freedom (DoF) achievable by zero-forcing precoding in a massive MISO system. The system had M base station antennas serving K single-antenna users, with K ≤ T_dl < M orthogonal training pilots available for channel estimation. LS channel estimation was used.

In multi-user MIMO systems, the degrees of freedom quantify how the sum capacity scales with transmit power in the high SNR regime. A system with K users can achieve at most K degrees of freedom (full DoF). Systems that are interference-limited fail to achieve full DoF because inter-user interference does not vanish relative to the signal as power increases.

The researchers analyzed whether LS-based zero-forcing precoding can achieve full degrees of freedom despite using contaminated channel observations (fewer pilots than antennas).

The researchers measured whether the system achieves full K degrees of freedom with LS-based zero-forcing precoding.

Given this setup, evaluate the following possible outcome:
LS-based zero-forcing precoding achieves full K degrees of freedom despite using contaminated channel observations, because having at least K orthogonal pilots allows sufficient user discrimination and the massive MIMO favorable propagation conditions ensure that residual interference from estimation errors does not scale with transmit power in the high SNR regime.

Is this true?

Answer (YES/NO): YES